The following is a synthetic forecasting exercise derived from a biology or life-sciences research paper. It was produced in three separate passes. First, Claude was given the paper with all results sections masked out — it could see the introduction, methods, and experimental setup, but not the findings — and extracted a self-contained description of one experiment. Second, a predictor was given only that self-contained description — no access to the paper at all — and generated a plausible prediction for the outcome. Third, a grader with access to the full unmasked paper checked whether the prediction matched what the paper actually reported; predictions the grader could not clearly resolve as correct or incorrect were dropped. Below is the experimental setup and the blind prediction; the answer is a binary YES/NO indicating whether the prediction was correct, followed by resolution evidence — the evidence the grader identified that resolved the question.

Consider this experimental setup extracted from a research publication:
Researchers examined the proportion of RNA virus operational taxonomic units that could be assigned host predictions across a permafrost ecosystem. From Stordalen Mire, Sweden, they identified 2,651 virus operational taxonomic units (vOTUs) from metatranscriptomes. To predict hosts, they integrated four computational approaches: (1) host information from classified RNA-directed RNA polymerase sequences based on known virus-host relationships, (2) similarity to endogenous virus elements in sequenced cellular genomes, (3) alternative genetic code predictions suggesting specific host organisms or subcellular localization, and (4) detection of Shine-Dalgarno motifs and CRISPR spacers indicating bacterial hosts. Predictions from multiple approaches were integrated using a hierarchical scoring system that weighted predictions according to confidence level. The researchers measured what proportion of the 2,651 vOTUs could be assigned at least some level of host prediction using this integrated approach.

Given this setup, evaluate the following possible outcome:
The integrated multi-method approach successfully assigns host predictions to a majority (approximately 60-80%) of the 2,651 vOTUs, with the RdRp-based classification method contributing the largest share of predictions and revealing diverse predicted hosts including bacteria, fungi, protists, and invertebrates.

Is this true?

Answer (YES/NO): NO